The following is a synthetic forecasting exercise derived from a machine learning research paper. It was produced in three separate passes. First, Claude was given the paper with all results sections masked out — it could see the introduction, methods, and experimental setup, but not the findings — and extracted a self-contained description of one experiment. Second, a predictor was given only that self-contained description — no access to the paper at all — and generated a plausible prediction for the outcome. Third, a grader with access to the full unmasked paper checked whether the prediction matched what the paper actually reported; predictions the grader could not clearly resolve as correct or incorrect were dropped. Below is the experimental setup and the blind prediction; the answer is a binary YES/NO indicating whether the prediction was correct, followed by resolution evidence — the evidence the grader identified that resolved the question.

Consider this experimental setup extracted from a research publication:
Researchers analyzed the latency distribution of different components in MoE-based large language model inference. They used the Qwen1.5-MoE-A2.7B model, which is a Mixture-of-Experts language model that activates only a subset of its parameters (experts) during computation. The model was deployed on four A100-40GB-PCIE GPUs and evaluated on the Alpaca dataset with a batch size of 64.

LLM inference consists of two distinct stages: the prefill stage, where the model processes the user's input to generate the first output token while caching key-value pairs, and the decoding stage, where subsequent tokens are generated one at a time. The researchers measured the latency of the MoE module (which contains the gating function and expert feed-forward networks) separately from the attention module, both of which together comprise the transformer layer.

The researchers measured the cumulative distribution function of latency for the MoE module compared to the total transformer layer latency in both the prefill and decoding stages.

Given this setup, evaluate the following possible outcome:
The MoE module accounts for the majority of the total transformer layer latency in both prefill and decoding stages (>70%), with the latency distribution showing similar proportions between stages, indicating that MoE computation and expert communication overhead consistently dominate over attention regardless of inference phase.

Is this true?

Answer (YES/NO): NO